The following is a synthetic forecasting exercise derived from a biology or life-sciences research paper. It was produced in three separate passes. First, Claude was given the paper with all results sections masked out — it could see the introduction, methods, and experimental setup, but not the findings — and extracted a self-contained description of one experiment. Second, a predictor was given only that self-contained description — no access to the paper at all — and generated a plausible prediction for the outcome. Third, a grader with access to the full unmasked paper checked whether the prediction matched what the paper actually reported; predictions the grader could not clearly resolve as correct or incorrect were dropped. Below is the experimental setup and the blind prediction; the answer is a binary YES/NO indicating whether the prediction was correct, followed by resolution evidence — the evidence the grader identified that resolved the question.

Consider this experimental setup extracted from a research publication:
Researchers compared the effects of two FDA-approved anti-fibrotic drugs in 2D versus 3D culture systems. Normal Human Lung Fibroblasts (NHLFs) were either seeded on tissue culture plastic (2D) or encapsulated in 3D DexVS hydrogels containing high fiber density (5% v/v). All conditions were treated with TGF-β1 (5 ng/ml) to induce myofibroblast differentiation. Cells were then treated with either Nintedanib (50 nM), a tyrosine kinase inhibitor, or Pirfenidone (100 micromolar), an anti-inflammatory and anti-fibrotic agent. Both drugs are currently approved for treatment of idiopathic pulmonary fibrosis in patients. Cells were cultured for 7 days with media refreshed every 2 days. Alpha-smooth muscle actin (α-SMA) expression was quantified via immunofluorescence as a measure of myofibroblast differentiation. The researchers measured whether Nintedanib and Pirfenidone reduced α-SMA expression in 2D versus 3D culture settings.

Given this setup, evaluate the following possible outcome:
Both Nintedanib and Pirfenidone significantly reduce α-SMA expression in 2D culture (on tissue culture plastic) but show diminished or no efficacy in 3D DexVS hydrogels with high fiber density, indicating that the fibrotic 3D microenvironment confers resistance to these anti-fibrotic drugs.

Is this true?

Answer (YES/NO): NO